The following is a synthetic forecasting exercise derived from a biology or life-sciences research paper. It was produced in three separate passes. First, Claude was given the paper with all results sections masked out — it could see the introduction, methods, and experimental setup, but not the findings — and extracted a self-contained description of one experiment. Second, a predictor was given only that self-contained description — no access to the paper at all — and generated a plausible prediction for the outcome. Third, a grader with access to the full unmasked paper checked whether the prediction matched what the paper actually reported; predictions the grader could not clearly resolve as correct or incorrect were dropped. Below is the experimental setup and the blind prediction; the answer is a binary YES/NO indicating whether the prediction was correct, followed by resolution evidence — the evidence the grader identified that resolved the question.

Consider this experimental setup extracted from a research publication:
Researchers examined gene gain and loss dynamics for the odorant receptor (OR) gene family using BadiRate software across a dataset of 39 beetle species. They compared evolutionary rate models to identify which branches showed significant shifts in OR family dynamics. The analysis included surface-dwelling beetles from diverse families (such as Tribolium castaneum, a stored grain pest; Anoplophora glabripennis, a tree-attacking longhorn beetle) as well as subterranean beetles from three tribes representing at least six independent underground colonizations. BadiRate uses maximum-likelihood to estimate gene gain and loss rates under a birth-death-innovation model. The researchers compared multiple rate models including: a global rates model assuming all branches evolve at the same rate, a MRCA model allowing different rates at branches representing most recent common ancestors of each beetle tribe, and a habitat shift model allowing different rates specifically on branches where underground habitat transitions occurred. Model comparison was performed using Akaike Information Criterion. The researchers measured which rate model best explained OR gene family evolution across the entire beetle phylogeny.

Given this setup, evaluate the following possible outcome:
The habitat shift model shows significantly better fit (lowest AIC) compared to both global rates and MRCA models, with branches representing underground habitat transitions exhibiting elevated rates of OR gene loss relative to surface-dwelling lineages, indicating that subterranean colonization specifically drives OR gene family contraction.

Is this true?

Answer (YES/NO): NO